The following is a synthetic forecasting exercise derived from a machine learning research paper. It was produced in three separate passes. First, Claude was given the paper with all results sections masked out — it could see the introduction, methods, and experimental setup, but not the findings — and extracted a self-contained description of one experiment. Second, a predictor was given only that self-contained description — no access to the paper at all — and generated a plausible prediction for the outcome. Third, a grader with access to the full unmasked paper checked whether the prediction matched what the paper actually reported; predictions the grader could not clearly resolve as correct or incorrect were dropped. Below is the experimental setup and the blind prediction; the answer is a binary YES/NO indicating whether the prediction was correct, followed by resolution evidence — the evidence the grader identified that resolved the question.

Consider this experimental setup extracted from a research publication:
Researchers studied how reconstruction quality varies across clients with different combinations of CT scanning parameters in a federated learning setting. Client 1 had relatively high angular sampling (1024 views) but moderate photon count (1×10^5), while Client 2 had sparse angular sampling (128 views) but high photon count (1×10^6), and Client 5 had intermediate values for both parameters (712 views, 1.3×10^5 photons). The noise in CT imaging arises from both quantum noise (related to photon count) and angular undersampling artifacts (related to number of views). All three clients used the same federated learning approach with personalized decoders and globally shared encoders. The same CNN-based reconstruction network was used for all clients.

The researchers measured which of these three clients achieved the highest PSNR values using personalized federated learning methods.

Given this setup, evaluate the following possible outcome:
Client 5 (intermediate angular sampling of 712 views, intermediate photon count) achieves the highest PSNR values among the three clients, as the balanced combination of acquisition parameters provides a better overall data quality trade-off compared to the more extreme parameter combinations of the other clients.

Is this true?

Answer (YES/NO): YES